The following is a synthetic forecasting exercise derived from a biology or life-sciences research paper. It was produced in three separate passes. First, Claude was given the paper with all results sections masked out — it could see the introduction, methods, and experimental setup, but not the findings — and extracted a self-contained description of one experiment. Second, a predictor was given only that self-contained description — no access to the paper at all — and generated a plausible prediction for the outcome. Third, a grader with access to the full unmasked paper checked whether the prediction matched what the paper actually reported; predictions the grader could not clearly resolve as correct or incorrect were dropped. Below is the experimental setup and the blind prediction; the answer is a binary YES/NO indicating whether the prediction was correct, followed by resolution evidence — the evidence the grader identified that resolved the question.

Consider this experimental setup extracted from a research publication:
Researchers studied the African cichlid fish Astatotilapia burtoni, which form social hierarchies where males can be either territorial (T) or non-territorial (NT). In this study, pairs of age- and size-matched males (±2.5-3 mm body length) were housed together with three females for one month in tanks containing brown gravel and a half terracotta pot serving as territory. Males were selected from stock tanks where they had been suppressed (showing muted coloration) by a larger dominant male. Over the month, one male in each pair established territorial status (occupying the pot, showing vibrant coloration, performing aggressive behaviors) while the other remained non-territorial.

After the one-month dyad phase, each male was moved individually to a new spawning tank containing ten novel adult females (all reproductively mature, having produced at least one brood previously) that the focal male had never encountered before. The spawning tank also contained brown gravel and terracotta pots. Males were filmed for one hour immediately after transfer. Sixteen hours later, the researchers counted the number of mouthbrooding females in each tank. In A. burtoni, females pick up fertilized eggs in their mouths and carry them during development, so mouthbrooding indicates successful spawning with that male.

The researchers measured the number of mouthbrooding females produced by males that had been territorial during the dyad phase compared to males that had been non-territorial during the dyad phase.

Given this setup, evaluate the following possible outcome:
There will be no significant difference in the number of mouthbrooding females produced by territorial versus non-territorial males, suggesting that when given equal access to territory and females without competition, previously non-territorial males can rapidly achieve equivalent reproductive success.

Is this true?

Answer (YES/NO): NO